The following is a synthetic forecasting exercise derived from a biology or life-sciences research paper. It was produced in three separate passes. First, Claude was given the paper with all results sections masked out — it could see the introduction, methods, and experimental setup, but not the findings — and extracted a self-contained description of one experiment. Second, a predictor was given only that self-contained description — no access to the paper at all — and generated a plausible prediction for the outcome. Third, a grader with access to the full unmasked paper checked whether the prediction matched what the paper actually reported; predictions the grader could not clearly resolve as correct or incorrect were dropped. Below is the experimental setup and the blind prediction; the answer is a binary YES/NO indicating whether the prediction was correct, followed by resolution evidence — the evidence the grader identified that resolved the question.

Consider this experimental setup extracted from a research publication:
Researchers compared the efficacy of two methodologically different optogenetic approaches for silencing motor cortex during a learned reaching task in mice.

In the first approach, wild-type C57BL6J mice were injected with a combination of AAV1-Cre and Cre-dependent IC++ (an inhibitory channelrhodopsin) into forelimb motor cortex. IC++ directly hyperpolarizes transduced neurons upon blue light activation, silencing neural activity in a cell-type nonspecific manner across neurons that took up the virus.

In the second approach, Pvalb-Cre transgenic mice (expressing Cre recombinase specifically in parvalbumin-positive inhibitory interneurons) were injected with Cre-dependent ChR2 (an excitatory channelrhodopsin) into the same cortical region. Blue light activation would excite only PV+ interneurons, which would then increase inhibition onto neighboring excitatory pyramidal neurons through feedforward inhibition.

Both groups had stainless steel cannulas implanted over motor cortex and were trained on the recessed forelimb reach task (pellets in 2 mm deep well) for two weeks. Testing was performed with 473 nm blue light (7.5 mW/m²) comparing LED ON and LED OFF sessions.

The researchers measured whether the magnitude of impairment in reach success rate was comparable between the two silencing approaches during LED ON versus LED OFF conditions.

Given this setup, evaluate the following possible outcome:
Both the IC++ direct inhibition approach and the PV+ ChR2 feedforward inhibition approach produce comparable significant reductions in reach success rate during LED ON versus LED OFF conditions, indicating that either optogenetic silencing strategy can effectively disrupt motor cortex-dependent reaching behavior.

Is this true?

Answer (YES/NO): NO